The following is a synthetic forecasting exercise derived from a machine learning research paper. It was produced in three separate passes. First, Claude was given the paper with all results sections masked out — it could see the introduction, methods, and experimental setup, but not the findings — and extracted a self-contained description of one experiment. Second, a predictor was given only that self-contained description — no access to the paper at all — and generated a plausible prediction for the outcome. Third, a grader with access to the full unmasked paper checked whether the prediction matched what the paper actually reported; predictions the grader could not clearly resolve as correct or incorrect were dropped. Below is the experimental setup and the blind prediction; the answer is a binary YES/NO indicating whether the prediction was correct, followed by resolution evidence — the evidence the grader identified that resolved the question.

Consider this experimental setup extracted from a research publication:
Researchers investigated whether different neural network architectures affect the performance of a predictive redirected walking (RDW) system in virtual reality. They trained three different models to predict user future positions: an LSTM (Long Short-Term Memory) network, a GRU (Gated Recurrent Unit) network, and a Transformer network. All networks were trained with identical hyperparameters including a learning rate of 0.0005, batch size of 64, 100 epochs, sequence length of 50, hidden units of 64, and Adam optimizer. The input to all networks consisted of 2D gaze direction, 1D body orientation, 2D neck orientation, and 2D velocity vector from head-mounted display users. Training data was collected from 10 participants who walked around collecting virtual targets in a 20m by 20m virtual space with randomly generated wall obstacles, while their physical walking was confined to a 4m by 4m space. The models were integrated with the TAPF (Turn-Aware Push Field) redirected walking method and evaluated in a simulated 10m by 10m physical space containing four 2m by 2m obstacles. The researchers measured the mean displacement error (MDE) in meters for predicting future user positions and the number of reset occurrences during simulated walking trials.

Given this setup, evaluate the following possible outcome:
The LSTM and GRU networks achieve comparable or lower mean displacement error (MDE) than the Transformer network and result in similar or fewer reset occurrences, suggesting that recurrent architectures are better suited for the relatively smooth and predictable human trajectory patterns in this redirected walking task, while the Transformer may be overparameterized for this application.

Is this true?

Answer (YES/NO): NO